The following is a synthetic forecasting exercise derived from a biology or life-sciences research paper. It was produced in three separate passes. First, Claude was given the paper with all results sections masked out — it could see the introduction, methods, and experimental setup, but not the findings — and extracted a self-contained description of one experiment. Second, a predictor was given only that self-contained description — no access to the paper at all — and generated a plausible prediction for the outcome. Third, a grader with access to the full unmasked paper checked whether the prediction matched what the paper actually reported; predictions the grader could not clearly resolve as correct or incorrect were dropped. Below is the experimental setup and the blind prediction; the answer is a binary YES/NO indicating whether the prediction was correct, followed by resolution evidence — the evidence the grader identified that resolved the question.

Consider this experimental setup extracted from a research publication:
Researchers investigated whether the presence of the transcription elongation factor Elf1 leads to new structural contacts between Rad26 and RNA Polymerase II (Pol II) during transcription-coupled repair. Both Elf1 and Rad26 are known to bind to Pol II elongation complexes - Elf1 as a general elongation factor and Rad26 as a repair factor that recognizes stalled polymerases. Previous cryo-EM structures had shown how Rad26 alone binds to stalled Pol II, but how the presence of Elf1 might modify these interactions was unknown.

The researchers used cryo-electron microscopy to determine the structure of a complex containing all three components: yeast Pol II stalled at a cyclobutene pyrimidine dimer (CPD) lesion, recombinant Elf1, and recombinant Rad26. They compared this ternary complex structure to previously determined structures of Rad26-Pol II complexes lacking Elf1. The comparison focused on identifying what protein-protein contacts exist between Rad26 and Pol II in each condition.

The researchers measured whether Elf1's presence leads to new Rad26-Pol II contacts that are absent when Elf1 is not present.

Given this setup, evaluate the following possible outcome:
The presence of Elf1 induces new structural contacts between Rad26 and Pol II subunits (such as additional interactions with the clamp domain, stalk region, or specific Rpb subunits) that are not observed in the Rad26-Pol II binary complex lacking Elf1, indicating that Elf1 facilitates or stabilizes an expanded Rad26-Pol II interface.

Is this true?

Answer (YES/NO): YES